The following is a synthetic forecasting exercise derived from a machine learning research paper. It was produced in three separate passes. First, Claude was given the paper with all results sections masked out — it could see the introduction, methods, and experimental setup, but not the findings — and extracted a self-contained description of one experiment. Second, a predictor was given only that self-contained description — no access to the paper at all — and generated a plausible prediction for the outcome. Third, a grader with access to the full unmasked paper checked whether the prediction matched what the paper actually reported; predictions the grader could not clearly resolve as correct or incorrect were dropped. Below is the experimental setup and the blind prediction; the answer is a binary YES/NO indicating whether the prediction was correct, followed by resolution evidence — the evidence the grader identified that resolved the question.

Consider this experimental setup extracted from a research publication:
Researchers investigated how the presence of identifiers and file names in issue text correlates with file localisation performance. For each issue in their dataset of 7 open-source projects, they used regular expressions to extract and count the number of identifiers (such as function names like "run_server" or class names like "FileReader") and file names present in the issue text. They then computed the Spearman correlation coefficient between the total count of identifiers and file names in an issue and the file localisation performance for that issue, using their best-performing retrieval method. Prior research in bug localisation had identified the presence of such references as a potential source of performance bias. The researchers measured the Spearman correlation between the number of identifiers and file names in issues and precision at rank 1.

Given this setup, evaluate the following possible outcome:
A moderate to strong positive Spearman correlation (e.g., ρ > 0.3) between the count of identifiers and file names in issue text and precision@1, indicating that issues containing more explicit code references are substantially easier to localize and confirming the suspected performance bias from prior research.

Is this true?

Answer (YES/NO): NO